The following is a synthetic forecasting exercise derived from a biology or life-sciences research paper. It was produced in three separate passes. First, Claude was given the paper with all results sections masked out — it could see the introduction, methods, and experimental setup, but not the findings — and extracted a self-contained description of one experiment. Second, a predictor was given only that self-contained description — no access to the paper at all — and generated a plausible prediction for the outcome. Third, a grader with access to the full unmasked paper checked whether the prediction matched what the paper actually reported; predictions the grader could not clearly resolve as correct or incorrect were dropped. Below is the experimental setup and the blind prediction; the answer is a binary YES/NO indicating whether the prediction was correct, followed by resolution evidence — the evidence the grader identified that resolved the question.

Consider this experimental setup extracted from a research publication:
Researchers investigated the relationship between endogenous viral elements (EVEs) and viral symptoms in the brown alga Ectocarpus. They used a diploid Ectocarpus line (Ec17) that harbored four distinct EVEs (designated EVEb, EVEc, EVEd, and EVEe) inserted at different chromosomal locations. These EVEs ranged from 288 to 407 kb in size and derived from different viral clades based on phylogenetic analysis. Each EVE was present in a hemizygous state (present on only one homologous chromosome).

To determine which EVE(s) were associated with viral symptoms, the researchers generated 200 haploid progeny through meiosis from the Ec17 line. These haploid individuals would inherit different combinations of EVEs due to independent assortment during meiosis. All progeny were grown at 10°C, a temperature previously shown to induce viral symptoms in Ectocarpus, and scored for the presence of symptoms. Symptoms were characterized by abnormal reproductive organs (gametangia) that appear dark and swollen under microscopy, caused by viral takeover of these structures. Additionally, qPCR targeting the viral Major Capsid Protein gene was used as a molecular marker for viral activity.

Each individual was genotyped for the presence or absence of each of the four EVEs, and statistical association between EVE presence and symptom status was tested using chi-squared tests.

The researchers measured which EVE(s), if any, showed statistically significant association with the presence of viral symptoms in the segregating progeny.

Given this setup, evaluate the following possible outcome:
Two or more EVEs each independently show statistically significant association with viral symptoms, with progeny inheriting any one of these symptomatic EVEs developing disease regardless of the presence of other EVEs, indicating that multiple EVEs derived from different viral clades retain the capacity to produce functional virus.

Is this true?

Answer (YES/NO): NO